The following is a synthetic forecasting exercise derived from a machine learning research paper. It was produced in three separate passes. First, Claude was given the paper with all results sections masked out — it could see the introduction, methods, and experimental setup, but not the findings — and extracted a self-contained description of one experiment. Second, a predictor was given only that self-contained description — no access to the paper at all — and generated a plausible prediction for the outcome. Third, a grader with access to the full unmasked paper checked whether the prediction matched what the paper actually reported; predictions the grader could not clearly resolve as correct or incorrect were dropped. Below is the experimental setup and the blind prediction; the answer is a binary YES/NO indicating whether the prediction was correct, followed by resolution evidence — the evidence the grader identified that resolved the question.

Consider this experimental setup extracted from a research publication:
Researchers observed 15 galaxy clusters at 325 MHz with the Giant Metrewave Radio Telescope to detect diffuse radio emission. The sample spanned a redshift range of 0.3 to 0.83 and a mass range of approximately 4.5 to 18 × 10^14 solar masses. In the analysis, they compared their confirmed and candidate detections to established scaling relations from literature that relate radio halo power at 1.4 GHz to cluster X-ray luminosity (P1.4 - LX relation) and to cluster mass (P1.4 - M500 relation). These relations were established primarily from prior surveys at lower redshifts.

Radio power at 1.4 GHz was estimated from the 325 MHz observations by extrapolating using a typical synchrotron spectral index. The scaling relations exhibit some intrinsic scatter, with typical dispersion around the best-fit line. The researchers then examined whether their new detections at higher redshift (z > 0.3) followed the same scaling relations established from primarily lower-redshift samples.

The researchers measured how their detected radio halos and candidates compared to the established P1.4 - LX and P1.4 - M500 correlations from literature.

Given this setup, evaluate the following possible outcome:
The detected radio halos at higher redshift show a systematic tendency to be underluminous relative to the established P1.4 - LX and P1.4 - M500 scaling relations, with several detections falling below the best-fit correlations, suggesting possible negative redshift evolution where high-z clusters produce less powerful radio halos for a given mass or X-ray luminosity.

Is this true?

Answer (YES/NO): NO